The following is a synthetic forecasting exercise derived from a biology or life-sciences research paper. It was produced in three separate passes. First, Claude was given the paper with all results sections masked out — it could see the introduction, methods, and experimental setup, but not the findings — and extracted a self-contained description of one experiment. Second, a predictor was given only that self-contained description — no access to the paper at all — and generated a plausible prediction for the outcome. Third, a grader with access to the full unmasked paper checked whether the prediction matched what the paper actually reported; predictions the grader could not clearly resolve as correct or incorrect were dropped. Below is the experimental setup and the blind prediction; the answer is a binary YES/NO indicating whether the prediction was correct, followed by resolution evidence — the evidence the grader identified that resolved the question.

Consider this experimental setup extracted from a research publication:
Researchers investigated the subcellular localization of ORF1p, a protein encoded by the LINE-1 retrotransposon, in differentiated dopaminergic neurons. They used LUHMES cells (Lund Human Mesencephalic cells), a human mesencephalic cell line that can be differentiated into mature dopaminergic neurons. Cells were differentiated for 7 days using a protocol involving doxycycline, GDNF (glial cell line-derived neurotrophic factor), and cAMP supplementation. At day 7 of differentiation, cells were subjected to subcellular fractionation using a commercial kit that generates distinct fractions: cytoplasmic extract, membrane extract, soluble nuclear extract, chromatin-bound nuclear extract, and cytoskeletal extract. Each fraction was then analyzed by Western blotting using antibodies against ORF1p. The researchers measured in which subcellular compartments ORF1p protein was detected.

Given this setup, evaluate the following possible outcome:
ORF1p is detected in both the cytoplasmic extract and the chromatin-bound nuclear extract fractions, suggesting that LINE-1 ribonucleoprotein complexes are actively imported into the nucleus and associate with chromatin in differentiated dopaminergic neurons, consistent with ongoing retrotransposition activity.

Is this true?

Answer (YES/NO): NO